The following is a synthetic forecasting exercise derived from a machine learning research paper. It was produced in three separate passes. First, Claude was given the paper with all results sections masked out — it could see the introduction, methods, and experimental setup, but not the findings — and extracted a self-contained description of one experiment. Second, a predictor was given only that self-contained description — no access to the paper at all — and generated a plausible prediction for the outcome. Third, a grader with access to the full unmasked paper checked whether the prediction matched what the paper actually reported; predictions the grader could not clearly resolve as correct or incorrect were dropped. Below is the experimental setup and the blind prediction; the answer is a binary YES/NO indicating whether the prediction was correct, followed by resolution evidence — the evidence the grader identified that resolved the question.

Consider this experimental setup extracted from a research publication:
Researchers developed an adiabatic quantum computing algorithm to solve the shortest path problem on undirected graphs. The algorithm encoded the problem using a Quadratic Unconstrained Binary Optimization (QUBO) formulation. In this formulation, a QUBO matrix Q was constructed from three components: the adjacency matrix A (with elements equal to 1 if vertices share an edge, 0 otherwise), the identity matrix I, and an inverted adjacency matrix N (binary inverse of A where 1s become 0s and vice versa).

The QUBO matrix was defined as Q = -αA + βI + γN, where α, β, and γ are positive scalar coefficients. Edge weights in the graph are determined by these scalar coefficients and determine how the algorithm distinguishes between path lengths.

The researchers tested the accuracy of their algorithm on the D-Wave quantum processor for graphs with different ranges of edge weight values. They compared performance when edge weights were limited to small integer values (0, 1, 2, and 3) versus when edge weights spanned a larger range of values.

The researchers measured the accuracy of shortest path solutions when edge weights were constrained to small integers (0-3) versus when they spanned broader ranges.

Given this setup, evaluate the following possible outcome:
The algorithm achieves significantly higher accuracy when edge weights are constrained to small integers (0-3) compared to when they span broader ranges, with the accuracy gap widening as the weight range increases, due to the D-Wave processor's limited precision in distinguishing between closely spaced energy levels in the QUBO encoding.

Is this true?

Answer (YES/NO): YES